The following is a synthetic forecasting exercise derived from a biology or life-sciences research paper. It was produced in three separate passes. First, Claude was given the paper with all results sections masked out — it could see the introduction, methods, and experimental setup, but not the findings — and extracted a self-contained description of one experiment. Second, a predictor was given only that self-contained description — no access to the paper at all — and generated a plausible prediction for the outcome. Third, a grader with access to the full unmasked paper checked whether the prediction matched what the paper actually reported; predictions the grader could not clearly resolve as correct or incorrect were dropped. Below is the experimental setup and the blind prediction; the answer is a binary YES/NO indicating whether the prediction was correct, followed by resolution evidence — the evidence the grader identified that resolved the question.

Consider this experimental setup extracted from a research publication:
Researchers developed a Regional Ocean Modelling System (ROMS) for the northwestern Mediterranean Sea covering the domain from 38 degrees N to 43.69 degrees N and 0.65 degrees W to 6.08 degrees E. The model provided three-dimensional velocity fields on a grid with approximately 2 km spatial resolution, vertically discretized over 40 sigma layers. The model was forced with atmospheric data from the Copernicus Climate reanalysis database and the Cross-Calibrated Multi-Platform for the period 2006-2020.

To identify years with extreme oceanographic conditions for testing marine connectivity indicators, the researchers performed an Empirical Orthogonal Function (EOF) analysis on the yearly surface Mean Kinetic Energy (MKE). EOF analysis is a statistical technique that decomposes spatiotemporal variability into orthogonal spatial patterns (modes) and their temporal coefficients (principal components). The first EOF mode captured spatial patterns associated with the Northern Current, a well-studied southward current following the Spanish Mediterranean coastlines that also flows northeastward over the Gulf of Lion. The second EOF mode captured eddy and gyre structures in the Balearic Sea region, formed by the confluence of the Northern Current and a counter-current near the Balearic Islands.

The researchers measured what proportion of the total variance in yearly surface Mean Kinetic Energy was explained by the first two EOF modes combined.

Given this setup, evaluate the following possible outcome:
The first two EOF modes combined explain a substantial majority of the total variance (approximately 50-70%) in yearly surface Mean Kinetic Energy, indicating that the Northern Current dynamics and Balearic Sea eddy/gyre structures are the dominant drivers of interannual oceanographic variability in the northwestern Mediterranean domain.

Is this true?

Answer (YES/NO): NO